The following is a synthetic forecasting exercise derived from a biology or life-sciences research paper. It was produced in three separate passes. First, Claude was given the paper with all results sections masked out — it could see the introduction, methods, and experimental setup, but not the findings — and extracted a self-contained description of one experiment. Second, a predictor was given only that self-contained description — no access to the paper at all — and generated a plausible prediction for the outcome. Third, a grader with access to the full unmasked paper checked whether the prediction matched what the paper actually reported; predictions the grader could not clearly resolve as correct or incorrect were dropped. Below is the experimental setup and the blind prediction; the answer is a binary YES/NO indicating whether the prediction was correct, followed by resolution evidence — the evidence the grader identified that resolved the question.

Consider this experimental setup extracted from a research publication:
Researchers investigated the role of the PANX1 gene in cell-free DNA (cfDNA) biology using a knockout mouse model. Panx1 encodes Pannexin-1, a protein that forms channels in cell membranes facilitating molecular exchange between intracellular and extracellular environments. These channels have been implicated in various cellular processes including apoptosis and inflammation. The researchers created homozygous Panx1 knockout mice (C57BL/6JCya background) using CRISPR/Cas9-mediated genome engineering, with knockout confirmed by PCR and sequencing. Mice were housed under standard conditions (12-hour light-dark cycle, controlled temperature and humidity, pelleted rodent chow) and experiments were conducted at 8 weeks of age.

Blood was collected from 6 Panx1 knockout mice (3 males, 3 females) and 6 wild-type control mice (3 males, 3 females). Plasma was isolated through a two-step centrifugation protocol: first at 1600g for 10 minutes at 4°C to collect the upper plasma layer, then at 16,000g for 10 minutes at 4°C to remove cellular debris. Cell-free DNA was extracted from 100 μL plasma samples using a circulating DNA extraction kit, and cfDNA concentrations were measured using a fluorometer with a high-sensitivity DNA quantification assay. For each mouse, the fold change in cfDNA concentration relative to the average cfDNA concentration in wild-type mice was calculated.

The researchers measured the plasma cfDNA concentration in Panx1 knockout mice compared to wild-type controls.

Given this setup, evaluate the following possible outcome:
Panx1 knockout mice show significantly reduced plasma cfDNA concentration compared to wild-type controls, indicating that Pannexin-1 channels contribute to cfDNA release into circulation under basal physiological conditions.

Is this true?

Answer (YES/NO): NO